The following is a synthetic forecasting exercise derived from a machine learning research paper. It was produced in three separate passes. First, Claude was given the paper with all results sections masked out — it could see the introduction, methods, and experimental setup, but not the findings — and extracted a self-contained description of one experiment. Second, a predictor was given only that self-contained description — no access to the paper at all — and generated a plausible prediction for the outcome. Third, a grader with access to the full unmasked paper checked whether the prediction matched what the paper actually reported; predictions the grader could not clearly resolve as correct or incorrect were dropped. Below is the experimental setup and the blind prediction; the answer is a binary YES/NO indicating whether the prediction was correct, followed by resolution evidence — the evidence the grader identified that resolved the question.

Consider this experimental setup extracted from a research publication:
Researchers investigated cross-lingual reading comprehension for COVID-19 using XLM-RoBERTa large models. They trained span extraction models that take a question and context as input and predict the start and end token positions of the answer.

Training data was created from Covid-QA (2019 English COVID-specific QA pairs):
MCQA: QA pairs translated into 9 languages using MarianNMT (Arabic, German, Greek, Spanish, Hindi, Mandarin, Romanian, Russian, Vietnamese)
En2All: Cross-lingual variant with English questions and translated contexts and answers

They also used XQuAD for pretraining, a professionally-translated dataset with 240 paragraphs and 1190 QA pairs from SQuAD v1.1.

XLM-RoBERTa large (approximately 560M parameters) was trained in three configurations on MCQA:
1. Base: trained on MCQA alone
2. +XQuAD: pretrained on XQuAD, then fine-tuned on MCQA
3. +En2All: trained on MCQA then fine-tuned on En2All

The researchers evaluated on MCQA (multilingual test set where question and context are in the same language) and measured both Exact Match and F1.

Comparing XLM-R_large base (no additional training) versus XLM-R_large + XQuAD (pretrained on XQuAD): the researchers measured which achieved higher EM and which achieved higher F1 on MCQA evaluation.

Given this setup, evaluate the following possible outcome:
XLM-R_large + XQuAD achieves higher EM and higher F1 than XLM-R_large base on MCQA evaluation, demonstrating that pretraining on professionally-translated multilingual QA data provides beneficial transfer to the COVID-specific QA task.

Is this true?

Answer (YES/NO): NO